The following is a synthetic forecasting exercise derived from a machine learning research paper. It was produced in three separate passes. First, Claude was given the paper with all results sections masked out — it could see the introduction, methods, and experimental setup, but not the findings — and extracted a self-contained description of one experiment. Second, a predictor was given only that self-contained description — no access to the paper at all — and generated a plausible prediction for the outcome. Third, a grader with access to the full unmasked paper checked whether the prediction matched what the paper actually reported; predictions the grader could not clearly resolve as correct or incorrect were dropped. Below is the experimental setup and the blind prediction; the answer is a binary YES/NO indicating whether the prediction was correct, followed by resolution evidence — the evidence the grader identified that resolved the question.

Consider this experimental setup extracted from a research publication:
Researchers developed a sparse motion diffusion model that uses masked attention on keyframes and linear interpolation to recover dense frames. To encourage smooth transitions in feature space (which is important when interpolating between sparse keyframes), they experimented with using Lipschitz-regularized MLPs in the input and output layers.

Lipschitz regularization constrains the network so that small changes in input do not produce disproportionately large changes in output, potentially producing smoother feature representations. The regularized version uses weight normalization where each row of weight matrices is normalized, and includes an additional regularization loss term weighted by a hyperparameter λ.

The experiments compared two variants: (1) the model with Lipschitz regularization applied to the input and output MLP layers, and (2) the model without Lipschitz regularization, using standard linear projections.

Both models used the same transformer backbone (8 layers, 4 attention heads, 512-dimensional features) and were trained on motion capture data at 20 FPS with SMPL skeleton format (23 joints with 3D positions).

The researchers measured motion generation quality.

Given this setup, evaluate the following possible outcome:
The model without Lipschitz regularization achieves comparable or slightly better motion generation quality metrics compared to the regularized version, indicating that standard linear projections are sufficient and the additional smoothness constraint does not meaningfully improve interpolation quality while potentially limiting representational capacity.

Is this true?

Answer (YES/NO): YES